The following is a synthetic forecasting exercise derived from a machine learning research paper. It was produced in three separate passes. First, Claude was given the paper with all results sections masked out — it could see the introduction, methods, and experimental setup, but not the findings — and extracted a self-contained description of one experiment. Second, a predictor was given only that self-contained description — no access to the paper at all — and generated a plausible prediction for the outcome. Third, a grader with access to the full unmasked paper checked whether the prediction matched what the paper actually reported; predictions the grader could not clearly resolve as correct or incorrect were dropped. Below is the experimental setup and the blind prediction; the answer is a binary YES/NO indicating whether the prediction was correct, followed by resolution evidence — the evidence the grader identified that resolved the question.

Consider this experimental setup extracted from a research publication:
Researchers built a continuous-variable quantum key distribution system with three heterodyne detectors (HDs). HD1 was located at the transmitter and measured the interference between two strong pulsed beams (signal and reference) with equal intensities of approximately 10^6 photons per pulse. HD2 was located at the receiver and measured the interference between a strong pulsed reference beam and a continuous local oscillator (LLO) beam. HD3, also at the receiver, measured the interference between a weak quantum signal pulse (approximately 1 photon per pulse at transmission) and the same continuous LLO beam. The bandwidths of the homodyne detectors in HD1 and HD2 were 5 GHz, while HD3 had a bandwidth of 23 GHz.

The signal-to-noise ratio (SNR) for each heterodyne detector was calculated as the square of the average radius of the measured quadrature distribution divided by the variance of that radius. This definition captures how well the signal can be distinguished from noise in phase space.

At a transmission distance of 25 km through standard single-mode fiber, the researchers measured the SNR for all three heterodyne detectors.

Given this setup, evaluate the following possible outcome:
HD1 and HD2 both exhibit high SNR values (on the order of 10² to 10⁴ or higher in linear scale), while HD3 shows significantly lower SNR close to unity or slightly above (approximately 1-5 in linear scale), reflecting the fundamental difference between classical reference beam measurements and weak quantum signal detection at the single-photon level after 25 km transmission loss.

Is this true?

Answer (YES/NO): NO